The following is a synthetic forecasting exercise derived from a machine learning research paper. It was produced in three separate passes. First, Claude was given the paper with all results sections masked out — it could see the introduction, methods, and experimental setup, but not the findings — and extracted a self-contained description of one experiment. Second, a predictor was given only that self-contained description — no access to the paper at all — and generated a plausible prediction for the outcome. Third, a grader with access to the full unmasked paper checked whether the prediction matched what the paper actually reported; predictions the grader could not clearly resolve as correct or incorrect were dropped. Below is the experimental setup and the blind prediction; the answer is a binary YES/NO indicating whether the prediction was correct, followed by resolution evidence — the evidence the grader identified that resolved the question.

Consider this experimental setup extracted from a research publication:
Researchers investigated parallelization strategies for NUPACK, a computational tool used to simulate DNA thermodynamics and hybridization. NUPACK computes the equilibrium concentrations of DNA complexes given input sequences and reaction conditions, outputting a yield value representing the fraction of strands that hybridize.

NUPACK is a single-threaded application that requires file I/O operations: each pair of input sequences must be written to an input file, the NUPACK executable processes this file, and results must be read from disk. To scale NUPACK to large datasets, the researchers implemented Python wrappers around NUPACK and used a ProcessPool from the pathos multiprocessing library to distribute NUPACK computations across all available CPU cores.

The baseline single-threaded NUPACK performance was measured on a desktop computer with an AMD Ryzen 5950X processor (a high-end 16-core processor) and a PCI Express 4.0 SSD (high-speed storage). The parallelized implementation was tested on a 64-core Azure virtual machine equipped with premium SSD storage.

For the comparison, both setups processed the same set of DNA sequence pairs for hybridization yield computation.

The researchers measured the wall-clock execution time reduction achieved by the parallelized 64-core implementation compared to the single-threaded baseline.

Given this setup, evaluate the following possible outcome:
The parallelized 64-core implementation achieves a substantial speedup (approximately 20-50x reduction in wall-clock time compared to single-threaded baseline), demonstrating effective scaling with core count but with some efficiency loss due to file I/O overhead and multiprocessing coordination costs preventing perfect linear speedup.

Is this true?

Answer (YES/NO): NO